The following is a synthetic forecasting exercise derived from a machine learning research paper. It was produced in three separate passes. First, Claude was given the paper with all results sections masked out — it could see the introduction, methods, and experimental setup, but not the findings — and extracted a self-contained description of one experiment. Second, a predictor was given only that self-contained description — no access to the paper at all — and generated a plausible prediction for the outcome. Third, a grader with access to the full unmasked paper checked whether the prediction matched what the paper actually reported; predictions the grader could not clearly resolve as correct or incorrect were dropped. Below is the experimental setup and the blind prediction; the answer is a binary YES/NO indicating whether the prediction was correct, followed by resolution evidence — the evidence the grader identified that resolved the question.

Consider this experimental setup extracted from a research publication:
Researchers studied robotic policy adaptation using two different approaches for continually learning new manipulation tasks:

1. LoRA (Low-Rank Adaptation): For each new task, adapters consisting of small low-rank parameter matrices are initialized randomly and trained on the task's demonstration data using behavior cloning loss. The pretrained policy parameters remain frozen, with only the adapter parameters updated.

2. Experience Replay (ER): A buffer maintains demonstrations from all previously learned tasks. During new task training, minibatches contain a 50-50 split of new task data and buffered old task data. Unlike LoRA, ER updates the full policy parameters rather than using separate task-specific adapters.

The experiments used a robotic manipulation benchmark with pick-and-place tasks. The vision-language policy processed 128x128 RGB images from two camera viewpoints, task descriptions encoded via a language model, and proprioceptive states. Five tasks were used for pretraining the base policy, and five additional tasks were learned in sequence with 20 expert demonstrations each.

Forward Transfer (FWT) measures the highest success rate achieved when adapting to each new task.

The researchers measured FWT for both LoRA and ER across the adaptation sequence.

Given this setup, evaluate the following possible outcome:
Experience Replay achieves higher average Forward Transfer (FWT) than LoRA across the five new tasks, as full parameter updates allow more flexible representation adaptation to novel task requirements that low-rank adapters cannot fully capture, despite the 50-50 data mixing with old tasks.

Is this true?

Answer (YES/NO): NO